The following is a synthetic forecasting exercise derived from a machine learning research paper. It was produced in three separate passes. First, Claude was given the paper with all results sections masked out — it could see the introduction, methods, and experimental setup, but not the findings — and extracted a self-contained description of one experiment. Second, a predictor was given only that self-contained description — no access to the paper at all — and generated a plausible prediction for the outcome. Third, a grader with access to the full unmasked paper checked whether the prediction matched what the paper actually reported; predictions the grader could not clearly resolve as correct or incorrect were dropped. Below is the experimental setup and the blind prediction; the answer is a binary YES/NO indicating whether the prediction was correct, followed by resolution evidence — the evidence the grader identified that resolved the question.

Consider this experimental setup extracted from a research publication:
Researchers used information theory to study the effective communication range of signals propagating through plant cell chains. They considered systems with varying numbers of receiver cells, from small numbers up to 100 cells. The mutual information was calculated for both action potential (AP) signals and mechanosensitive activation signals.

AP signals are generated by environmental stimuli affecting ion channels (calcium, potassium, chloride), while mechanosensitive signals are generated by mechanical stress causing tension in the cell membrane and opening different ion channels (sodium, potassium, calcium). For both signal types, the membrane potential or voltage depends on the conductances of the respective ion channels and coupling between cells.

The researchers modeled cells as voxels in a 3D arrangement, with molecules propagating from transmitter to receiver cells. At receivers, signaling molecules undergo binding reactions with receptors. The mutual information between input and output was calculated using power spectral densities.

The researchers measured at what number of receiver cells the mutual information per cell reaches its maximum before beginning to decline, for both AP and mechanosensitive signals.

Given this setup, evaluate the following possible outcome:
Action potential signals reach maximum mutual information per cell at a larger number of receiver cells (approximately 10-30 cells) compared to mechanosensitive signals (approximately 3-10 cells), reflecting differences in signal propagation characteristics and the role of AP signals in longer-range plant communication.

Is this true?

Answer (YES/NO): NO